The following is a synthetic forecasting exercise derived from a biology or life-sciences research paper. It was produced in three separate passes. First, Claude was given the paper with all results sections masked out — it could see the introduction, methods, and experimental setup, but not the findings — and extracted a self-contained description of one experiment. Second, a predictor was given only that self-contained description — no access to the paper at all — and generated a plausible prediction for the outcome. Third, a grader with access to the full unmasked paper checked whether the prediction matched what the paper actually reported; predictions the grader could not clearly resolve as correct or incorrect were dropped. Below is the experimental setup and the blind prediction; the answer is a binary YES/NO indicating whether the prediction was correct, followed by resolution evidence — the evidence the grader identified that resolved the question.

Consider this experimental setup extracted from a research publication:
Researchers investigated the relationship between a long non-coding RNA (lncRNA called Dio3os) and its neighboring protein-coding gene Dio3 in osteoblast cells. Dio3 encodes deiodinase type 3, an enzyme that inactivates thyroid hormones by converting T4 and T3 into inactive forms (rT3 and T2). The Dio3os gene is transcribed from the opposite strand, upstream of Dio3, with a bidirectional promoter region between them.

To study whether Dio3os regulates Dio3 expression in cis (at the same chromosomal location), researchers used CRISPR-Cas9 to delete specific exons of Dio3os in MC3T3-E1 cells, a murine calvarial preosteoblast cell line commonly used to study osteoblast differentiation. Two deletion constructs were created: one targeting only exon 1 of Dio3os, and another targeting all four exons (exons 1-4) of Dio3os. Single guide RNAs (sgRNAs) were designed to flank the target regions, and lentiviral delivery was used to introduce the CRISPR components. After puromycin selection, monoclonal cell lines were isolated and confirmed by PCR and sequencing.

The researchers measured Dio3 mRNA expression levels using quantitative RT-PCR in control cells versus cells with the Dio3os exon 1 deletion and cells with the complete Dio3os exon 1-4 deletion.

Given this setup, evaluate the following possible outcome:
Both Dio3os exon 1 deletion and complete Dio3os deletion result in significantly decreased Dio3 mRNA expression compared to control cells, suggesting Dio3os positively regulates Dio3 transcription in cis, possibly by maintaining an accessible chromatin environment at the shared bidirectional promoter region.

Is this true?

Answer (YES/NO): NO